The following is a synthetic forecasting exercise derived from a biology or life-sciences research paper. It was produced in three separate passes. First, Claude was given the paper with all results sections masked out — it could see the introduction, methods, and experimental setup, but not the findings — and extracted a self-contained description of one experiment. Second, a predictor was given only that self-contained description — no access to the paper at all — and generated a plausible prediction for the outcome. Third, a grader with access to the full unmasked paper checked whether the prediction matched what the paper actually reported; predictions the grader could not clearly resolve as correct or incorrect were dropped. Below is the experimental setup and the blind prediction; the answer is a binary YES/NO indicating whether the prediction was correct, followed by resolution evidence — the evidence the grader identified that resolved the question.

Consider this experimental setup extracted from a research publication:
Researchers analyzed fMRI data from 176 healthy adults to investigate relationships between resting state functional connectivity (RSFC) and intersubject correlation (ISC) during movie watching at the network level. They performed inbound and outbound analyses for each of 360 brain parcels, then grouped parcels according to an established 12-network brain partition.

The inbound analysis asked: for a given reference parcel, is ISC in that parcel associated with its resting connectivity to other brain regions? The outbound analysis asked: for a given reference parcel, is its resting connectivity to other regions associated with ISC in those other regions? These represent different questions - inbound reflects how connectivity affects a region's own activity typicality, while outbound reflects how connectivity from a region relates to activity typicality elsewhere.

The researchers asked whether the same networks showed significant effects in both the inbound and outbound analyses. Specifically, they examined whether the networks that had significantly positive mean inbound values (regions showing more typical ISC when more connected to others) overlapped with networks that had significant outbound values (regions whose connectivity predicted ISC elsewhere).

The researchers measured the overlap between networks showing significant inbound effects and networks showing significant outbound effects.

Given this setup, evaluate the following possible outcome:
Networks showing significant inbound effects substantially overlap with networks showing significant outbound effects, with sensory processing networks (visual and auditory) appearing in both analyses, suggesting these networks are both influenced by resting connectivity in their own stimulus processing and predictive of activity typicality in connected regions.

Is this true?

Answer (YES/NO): NO